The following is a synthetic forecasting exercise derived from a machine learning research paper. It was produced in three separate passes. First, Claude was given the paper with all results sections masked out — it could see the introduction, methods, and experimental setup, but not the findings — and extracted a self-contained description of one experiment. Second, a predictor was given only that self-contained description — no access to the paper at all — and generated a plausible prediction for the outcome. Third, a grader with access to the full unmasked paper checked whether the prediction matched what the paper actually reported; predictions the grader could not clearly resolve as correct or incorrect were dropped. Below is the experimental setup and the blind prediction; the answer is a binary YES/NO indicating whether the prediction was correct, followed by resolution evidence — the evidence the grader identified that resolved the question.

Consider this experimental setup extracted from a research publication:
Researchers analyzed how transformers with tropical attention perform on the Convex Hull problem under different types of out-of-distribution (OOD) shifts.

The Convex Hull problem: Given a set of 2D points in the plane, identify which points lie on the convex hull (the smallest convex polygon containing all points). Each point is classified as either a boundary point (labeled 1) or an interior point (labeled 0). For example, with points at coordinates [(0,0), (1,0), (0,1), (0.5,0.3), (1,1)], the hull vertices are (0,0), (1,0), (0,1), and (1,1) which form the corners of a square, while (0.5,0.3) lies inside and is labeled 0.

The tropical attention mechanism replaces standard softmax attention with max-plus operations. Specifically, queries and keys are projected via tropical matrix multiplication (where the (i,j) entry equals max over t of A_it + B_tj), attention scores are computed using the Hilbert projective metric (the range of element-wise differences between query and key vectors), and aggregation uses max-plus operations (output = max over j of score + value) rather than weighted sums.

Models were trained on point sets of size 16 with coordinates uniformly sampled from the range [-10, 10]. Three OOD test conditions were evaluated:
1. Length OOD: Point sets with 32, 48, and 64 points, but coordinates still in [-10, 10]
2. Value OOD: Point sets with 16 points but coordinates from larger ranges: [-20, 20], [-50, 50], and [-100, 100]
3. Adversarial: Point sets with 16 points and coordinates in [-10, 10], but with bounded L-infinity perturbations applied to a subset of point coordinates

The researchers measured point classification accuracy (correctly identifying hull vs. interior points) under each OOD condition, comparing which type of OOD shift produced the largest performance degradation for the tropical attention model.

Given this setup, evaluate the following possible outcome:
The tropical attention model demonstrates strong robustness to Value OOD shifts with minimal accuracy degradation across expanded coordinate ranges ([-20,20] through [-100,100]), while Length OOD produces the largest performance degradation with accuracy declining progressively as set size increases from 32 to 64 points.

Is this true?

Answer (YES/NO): NO